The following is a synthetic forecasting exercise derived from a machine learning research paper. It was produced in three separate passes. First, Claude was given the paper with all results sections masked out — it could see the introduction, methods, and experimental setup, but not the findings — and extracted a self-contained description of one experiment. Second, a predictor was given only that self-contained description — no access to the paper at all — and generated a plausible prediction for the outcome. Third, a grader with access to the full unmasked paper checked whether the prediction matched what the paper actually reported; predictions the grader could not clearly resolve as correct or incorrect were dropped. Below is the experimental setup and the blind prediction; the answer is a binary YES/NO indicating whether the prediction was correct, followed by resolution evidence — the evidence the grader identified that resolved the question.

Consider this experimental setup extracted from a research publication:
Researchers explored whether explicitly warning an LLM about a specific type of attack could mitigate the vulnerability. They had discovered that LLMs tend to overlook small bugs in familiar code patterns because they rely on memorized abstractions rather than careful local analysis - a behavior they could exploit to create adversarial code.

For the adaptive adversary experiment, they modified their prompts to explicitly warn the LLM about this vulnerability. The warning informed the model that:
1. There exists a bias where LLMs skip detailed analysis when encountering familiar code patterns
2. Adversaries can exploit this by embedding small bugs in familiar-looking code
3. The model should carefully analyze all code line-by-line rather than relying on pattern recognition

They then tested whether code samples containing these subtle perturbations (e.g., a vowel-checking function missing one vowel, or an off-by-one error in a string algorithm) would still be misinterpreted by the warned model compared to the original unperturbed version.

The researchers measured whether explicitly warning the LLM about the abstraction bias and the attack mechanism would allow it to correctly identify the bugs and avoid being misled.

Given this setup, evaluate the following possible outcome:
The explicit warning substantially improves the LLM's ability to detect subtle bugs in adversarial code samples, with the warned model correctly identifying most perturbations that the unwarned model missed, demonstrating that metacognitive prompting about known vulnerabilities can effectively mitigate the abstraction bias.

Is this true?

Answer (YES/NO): NO